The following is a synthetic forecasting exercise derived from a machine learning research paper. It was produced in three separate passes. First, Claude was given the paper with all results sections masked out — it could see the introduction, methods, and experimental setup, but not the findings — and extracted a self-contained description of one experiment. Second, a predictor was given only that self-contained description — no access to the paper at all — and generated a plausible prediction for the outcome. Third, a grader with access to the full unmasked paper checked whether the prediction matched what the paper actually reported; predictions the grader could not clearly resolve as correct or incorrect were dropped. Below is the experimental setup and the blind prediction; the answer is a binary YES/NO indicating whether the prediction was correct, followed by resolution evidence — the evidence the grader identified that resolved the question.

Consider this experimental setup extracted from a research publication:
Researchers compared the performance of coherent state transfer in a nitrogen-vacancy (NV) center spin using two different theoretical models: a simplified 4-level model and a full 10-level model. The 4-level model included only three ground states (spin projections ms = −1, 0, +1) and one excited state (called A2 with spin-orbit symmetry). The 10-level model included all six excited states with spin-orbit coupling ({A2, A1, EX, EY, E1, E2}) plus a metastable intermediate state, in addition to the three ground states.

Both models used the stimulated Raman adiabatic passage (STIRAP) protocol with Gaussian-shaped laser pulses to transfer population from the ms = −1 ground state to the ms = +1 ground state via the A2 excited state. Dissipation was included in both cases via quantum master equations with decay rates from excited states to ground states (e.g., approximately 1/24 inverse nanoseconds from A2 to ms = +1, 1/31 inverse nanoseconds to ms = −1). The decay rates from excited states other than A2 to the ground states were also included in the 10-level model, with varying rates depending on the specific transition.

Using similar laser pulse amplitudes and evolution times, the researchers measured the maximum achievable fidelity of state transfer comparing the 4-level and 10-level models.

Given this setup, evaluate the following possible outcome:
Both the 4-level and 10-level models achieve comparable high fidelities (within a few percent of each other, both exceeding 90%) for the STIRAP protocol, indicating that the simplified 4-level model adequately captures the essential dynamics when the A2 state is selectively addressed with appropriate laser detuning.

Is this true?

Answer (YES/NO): NO